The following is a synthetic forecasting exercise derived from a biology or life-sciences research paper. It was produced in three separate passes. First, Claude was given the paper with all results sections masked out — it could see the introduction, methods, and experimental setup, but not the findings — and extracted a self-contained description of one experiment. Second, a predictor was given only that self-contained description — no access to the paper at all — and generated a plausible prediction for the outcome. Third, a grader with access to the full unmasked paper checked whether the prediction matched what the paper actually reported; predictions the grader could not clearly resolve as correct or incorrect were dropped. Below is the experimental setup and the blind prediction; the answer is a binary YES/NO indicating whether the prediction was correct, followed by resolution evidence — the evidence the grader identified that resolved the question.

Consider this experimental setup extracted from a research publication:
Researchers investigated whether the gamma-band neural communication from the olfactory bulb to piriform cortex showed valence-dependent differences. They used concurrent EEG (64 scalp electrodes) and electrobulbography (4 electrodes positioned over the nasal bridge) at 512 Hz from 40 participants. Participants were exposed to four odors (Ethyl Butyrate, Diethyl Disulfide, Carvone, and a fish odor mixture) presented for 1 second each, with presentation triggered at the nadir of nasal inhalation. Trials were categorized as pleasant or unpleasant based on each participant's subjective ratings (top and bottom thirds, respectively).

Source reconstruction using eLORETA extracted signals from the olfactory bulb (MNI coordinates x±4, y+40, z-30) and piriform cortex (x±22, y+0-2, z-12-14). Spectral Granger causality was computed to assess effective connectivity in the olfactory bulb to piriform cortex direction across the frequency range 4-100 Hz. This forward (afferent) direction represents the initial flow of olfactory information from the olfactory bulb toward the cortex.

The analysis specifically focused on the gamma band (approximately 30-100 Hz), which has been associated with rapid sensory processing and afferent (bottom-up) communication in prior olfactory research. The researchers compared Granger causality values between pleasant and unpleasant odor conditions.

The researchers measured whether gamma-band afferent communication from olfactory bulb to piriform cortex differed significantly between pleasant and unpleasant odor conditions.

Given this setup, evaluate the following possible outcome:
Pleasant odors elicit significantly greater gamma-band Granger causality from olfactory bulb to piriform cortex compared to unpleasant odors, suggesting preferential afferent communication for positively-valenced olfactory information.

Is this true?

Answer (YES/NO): NO